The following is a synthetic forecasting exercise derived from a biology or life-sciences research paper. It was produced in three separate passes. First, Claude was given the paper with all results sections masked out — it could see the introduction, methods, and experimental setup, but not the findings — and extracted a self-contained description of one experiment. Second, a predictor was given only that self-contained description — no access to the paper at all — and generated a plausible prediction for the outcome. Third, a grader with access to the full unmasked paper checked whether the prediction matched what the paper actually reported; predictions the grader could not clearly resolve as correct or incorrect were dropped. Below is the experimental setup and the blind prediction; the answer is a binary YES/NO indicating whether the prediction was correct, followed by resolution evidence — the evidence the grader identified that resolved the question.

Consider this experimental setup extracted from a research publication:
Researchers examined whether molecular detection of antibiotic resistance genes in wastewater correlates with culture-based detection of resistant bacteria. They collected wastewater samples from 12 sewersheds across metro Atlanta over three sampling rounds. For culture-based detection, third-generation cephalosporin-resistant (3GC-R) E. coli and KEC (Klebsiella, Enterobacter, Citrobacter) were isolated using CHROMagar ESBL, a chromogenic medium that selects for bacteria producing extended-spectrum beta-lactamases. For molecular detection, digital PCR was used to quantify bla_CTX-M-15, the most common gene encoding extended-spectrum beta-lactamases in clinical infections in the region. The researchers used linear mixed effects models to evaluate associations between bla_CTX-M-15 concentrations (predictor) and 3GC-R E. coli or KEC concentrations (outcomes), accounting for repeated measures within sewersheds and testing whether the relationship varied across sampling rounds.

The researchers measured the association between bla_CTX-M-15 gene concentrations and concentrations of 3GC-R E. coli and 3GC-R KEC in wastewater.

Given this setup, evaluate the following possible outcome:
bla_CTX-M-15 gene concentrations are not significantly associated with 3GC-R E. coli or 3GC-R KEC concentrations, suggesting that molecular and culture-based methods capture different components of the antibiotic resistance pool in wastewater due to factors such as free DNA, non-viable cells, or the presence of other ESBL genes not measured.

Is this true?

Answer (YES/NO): NO